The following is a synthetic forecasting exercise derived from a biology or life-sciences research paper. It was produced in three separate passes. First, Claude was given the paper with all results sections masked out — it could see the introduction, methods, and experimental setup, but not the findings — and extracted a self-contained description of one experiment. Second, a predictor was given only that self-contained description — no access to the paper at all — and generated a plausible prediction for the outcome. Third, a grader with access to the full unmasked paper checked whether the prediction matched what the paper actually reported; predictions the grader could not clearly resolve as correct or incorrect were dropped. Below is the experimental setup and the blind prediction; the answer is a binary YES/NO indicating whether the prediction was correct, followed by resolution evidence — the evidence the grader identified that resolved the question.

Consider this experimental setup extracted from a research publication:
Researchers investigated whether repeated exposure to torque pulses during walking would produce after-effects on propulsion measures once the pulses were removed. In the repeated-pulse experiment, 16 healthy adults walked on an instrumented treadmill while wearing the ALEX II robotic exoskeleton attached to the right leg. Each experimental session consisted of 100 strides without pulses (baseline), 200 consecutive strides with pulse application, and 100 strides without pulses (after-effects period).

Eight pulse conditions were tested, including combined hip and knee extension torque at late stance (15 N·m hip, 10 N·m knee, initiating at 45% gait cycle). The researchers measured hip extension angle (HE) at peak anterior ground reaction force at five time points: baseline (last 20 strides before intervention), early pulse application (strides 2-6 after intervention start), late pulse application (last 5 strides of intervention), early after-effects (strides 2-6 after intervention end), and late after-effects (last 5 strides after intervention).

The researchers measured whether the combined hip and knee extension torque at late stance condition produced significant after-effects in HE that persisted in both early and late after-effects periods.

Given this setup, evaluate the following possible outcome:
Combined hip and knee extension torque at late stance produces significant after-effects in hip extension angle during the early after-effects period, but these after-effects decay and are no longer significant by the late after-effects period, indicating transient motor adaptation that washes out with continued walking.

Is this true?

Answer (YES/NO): NO